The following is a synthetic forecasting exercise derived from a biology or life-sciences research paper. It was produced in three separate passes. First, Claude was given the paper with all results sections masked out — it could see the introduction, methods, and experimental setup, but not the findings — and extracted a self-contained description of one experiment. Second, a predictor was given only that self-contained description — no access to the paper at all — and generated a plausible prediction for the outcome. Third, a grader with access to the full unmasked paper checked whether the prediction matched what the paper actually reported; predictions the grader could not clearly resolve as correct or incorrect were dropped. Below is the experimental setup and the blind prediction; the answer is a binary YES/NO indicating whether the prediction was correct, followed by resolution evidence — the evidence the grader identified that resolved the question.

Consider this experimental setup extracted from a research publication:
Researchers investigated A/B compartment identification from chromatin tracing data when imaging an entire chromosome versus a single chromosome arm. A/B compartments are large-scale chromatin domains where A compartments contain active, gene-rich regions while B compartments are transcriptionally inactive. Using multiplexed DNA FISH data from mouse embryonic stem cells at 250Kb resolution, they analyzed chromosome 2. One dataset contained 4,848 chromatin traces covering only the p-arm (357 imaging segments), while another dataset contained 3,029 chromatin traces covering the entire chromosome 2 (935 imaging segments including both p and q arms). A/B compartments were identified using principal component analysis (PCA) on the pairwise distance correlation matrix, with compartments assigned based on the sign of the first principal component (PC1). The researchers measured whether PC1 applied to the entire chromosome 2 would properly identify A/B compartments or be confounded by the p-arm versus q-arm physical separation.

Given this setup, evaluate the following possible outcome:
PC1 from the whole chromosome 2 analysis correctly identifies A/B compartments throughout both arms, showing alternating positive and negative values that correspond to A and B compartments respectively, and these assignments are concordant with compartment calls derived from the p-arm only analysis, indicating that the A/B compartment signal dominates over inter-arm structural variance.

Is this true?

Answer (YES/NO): NO